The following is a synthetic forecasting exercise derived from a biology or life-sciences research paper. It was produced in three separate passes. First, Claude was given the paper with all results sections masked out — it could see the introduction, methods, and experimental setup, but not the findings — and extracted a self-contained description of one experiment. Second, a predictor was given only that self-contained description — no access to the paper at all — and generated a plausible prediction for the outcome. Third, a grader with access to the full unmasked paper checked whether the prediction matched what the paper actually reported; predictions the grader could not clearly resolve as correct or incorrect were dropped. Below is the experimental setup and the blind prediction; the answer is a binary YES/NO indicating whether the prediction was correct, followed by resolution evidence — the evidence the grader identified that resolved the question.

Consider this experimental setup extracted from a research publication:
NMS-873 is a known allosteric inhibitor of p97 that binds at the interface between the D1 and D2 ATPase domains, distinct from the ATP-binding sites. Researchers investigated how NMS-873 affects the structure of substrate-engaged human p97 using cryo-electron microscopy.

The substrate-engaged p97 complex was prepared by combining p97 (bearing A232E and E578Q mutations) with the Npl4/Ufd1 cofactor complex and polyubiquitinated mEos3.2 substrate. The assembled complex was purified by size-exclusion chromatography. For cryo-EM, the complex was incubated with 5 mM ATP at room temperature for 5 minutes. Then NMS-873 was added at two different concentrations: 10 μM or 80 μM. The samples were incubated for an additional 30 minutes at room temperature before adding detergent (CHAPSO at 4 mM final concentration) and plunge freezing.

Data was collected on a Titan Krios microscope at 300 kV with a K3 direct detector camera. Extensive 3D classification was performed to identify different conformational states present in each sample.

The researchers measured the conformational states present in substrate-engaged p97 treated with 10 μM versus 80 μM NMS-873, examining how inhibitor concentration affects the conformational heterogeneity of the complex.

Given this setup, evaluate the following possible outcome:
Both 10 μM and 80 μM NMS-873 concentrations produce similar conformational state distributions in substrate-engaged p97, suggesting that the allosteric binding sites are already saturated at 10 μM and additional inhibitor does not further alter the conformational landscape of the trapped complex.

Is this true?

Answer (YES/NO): NO